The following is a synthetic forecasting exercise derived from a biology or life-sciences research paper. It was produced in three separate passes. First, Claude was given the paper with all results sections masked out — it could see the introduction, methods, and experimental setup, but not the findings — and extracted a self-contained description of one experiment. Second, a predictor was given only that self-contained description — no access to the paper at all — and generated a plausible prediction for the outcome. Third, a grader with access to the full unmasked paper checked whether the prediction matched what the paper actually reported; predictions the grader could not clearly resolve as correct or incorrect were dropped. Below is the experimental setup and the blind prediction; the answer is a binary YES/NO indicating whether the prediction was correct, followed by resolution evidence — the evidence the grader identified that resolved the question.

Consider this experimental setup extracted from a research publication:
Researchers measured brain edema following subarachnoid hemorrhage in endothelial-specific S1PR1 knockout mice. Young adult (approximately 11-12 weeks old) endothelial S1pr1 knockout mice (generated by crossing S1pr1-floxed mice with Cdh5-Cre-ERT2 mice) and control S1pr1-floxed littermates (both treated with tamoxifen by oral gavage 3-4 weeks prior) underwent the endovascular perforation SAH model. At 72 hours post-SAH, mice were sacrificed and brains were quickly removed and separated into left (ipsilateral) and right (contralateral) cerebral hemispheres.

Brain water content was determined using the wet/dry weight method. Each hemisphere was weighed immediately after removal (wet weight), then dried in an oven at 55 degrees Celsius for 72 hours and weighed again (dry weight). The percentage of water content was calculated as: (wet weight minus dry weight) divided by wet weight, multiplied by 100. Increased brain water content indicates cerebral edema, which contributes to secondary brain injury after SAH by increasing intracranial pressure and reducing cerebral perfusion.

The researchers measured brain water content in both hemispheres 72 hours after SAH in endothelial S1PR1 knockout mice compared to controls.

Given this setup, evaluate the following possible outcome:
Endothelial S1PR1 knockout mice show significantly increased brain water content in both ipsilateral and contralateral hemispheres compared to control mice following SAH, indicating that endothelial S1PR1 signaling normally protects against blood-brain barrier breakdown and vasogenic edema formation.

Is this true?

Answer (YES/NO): NO